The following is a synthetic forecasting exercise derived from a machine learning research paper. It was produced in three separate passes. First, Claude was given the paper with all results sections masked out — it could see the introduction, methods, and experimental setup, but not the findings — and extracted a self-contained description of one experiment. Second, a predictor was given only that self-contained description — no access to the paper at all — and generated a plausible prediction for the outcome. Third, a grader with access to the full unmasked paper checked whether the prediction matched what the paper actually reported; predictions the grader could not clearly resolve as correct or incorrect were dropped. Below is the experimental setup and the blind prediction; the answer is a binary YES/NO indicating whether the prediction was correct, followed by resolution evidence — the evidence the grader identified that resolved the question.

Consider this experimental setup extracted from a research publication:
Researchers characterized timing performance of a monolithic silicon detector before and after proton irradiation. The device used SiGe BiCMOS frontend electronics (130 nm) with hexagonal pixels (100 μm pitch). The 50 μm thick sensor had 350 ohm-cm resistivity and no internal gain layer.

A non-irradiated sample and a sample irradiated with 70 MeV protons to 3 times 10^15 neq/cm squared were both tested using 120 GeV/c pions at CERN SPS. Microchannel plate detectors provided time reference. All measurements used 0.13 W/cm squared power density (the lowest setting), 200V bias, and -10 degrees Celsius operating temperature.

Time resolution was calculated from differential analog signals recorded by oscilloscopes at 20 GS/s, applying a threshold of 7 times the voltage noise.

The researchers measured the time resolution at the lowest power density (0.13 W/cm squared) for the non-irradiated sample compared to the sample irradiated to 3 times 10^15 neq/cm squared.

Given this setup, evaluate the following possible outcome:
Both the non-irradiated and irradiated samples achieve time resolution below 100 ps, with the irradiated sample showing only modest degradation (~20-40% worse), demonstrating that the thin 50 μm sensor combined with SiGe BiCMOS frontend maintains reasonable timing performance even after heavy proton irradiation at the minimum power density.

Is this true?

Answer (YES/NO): NO